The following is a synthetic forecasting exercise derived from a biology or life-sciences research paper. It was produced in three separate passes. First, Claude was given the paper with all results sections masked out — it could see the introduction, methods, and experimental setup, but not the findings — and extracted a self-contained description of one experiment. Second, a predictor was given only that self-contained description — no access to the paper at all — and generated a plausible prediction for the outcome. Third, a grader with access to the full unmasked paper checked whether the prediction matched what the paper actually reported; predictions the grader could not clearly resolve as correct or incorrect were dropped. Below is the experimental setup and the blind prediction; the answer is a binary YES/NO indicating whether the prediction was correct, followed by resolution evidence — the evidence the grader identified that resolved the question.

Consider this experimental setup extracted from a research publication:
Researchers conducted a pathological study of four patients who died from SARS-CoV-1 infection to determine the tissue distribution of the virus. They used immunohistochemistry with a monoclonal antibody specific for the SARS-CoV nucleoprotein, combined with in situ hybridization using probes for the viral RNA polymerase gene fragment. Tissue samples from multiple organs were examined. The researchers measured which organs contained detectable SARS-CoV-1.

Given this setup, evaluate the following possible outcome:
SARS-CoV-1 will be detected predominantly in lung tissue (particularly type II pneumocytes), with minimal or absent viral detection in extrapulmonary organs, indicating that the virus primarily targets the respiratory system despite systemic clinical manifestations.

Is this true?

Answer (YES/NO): NO